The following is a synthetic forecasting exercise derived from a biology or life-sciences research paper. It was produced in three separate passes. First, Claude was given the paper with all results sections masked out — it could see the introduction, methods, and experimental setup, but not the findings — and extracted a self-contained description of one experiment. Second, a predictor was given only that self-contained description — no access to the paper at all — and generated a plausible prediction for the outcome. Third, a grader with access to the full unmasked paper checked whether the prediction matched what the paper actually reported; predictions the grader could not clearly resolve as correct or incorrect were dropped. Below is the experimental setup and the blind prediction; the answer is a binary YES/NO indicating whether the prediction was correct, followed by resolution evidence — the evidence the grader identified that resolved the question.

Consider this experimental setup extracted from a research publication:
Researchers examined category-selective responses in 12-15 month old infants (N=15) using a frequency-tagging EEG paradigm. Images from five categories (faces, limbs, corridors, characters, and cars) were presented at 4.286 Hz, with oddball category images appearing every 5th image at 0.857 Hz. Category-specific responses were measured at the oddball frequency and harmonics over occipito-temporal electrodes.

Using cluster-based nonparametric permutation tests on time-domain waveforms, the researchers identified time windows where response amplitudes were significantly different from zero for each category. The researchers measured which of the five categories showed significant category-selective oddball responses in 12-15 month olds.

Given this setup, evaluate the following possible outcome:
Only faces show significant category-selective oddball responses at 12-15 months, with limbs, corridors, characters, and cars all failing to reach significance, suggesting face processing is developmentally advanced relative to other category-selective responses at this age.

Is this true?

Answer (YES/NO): NO